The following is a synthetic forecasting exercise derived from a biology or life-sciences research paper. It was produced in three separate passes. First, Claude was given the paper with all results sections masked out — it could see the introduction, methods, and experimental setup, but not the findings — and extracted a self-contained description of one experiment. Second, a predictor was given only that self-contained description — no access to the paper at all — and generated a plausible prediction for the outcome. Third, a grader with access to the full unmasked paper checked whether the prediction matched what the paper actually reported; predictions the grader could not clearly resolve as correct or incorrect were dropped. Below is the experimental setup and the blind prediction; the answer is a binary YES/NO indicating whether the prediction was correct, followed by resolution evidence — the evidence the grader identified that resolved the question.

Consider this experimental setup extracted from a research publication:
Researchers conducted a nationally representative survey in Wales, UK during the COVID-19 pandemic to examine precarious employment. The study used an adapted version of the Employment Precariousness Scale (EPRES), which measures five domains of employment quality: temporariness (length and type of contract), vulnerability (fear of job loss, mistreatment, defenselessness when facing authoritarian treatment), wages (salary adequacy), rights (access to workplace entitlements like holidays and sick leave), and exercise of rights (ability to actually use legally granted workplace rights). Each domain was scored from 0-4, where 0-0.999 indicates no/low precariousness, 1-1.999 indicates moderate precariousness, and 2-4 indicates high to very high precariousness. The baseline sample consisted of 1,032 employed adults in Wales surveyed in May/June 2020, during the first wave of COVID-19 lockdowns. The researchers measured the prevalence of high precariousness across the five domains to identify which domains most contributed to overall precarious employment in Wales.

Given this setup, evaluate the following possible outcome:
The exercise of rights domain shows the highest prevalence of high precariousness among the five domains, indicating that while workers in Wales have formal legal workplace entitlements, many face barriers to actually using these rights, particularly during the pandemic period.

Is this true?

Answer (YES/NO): NO